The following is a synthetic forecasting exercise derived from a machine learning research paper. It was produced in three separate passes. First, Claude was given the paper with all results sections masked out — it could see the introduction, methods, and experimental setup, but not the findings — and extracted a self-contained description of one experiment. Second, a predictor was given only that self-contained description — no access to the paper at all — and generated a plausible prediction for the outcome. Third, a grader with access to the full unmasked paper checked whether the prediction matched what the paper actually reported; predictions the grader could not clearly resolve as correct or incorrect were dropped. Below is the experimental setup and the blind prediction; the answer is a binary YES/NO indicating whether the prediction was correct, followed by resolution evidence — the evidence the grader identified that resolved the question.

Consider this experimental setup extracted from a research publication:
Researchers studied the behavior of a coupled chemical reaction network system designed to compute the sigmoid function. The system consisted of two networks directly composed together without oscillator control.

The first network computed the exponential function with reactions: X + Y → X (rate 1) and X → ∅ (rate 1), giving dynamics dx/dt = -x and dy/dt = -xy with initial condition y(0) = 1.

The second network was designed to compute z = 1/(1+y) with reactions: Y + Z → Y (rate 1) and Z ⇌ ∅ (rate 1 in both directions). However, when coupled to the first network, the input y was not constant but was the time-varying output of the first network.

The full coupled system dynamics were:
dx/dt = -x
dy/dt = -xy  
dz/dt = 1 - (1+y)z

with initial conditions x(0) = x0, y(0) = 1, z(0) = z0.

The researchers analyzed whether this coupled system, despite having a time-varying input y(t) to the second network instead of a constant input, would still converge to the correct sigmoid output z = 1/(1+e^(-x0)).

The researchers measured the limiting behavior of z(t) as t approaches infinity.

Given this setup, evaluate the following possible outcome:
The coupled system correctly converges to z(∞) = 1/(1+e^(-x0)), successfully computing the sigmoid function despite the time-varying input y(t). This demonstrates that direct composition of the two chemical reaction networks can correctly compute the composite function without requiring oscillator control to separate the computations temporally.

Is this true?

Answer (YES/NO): YES